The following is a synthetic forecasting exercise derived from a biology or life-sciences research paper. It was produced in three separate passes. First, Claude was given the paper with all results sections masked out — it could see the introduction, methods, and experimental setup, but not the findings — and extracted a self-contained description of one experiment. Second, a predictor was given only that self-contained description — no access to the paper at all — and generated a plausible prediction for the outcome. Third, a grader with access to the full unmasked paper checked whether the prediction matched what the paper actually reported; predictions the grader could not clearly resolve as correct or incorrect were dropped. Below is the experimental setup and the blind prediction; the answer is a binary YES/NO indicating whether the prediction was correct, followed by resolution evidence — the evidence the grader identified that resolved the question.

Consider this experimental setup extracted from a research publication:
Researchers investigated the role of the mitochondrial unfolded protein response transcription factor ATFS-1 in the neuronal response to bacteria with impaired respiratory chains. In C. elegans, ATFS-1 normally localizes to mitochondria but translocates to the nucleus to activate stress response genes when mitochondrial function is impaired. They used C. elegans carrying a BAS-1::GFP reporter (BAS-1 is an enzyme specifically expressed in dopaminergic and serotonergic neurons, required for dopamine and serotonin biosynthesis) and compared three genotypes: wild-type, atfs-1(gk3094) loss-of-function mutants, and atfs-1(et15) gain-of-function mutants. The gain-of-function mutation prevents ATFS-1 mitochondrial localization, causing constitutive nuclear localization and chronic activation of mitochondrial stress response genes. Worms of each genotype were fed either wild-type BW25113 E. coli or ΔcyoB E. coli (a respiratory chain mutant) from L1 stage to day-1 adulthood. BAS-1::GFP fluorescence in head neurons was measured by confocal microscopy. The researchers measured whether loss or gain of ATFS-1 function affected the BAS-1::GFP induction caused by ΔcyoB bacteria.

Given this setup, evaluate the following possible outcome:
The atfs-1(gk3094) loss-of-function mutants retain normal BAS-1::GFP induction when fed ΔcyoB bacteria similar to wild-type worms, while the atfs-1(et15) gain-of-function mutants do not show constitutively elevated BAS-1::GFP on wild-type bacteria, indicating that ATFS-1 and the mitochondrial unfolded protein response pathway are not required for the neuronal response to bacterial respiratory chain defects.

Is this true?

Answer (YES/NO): NO